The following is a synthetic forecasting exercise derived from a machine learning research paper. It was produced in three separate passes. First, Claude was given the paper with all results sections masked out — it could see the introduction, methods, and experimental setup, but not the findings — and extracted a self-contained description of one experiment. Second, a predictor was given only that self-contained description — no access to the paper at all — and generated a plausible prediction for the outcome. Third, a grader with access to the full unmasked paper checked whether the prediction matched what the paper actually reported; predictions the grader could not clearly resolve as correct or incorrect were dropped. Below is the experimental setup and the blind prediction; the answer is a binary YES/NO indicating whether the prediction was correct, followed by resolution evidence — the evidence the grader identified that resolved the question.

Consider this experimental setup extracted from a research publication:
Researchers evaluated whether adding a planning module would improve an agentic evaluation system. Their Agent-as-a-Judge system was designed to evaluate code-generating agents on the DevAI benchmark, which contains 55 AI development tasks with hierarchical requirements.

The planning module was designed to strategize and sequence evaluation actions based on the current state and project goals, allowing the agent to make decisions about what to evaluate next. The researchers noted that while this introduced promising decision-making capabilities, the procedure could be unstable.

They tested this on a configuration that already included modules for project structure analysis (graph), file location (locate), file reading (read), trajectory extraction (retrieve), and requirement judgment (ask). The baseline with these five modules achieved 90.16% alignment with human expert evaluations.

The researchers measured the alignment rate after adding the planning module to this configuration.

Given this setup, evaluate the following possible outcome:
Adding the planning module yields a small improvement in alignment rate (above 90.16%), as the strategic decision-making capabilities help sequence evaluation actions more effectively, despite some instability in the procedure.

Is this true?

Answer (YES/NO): NO